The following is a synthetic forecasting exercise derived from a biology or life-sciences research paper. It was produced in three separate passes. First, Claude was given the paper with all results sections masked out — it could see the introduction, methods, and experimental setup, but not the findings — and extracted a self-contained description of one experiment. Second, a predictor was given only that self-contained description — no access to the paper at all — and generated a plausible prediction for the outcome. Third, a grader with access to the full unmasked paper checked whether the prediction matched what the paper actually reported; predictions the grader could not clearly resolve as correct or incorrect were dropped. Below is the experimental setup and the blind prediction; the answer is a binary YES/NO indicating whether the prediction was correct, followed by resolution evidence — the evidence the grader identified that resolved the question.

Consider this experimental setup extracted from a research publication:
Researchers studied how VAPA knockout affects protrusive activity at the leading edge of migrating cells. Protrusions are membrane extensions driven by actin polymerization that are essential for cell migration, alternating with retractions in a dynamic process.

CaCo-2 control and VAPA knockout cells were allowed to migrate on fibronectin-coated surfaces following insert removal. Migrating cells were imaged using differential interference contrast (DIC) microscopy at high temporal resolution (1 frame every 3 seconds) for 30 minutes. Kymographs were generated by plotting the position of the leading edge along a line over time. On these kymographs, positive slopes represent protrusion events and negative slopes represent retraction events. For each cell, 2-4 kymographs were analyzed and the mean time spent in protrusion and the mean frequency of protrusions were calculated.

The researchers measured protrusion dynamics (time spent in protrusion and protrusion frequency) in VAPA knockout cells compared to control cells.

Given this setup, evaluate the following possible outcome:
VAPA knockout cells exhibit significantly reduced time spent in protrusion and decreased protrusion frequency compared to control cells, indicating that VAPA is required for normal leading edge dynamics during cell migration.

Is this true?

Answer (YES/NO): NO